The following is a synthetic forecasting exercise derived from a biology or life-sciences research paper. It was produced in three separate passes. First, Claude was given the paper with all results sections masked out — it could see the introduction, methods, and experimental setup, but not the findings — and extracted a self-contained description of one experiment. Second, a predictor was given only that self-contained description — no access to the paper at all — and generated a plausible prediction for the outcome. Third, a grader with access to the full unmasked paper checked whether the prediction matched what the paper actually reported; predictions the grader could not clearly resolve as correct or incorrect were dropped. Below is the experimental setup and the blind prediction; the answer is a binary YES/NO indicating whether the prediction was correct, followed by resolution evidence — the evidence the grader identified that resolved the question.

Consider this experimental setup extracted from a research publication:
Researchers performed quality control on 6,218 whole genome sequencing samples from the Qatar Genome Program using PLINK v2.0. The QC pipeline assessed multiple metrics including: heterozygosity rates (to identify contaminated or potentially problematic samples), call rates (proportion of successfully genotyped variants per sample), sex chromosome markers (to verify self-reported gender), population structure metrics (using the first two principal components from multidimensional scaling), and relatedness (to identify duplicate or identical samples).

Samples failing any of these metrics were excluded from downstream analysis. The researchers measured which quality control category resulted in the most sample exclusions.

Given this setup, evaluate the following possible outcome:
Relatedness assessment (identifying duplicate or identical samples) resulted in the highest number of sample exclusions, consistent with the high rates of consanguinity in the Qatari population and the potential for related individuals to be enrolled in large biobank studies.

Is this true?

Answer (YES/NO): NO